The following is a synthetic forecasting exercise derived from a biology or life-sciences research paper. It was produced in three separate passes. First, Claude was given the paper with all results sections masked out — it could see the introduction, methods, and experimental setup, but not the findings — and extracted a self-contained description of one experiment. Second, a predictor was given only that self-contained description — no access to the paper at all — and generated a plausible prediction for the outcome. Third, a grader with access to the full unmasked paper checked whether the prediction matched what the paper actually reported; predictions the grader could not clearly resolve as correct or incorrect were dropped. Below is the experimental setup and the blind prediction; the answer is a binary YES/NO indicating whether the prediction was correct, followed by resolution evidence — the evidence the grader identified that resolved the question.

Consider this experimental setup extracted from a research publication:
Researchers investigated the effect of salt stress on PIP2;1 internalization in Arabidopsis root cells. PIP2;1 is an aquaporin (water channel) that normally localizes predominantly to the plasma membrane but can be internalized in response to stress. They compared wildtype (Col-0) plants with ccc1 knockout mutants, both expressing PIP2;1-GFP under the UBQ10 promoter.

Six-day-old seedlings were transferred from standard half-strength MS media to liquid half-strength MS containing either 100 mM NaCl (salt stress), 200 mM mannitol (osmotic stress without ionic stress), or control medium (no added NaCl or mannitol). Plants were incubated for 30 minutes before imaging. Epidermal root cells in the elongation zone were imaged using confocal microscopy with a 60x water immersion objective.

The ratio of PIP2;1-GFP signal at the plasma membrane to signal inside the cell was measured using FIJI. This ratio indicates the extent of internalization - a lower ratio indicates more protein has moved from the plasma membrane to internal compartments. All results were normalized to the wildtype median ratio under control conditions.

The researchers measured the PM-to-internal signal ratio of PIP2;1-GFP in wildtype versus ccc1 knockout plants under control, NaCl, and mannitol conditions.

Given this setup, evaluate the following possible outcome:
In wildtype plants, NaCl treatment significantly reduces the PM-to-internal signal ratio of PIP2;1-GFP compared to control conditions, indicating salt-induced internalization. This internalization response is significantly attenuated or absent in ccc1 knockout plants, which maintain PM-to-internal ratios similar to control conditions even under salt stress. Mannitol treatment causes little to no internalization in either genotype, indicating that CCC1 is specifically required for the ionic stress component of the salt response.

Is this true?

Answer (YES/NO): NO